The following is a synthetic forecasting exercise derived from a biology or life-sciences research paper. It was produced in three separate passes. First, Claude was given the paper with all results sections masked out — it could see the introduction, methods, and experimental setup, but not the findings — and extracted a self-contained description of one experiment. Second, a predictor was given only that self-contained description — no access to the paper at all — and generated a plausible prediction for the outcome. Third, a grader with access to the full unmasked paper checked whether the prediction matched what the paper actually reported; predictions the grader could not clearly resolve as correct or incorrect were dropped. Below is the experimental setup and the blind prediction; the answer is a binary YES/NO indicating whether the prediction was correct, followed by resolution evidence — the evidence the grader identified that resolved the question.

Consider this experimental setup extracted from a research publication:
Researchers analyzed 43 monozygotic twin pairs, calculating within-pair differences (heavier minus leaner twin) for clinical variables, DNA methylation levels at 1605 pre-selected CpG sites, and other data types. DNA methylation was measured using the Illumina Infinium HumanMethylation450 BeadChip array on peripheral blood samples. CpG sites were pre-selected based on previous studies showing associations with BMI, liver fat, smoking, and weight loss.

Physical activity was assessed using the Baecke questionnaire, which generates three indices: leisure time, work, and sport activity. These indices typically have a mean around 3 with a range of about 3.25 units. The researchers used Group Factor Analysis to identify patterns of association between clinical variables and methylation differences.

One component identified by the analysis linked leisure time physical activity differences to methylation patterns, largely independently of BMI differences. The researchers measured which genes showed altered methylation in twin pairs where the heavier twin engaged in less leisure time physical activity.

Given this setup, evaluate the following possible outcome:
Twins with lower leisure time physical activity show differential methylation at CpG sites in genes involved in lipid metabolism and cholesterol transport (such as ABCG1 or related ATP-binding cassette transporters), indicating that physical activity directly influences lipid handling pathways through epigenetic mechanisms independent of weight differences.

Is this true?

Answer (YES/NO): NO